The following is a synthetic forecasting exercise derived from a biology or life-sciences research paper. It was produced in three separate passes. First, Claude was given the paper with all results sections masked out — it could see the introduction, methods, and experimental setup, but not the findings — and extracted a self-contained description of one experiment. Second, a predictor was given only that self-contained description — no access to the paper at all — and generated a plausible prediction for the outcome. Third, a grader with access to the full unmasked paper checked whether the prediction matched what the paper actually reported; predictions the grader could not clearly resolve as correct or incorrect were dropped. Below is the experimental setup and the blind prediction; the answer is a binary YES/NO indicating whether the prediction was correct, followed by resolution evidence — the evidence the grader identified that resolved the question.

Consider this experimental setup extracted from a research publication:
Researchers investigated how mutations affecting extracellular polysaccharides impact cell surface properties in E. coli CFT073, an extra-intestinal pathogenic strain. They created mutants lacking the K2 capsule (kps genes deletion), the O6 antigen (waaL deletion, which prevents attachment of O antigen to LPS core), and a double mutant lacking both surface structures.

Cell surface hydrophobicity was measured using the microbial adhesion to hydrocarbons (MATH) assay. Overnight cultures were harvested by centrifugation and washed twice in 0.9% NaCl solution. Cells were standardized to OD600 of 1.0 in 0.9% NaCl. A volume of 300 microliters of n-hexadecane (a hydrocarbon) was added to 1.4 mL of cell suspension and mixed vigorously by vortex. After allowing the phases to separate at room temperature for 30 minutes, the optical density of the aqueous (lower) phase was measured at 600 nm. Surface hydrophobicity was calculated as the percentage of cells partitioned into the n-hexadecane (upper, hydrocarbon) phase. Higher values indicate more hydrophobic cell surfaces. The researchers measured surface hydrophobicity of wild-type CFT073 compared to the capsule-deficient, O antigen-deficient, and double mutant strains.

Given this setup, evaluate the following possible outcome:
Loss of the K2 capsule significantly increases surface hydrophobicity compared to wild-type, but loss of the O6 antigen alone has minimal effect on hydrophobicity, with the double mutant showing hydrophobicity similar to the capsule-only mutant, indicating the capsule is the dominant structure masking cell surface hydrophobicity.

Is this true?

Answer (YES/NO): NO